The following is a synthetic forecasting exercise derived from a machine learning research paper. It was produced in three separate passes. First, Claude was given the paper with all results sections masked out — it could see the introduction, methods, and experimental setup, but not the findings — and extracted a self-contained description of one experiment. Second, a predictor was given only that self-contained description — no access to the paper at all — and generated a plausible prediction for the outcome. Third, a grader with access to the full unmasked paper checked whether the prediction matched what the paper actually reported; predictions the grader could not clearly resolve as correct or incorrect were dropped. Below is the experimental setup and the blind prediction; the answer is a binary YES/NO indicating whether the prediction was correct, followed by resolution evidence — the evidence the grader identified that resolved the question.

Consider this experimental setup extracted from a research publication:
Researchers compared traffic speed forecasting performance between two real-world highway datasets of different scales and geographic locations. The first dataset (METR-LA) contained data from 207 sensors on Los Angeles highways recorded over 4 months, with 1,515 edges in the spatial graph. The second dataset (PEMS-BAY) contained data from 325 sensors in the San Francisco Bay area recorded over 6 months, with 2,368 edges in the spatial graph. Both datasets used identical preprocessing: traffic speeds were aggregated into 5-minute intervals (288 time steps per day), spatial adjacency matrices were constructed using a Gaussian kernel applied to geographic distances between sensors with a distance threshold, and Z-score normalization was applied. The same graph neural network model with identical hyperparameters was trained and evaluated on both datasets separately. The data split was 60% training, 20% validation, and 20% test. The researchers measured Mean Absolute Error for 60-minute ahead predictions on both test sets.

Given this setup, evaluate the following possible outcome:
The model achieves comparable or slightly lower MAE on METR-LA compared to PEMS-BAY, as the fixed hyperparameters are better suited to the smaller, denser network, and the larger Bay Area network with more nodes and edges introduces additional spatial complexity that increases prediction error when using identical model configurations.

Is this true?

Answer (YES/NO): NO